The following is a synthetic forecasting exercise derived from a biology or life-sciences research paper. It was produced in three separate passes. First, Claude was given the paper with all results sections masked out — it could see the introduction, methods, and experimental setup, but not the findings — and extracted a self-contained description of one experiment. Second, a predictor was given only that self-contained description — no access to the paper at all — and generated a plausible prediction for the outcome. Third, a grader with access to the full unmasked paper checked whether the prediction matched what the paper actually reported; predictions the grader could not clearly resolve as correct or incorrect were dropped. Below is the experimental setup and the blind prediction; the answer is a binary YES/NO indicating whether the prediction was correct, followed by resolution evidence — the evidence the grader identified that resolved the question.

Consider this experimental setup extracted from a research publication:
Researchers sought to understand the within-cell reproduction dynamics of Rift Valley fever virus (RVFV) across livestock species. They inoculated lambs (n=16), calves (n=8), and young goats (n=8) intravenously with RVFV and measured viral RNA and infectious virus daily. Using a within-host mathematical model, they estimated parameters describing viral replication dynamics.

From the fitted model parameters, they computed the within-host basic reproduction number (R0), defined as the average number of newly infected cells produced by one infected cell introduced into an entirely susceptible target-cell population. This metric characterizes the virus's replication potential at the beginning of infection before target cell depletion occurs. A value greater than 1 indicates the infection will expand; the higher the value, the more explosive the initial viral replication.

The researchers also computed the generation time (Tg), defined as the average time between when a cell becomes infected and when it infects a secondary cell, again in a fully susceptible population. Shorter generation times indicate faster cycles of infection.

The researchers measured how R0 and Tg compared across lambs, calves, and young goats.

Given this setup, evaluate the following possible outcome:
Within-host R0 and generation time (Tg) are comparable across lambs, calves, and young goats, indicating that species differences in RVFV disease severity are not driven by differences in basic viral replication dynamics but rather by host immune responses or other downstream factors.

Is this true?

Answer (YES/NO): YES